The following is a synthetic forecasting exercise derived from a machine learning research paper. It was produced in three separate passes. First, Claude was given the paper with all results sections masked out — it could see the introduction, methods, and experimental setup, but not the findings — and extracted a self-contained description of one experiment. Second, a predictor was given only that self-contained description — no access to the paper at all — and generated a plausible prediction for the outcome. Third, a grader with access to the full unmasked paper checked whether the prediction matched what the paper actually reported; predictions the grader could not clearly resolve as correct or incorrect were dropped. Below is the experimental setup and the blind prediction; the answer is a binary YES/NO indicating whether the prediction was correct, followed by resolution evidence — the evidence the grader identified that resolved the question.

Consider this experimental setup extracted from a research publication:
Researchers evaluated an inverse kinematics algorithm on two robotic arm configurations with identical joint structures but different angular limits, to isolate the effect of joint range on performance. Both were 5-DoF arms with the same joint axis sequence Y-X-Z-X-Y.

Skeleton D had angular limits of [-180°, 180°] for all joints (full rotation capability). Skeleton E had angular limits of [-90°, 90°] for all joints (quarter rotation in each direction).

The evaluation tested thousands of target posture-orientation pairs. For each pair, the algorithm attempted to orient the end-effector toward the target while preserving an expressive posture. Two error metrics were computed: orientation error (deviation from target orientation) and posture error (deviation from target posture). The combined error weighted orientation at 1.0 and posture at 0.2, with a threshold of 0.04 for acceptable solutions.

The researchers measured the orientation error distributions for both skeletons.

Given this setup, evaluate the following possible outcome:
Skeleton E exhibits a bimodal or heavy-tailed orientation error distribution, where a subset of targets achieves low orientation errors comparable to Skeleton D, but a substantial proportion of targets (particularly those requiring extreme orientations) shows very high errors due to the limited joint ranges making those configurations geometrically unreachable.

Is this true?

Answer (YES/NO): NO